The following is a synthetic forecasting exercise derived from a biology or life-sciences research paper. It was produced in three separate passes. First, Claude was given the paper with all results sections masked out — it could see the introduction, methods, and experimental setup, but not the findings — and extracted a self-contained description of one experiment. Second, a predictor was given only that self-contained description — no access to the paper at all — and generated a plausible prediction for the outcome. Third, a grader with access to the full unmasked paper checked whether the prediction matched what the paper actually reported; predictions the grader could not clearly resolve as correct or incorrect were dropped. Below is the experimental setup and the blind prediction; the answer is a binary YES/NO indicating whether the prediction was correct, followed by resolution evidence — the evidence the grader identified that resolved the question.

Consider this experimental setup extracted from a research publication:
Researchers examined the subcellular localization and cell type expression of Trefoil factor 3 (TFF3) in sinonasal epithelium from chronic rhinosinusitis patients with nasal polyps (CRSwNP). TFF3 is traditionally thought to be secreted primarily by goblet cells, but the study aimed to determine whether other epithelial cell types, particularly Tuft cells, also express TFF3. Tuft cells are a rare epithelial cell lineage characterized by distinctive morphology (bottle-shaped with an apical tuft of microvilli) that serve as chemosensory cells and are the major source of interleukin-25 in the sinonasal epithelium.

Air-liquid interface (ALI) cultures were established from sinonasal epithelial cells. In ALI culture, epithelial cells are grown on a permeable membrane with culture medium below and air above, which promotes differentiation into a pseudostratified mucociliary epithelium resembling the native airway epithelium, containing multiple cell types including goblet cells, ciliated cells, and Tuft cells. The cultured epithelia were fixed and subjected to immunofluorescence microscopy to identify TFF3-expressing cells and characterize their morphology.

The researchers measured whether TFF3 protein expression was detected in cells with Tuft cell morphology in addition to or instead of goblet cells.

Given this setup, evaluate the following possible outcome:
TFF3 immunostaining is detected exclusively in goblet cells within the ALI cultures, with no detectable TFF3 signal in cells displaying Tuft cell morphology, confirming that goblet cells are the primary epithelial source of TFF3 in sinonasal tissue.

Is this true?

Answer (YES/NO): NO